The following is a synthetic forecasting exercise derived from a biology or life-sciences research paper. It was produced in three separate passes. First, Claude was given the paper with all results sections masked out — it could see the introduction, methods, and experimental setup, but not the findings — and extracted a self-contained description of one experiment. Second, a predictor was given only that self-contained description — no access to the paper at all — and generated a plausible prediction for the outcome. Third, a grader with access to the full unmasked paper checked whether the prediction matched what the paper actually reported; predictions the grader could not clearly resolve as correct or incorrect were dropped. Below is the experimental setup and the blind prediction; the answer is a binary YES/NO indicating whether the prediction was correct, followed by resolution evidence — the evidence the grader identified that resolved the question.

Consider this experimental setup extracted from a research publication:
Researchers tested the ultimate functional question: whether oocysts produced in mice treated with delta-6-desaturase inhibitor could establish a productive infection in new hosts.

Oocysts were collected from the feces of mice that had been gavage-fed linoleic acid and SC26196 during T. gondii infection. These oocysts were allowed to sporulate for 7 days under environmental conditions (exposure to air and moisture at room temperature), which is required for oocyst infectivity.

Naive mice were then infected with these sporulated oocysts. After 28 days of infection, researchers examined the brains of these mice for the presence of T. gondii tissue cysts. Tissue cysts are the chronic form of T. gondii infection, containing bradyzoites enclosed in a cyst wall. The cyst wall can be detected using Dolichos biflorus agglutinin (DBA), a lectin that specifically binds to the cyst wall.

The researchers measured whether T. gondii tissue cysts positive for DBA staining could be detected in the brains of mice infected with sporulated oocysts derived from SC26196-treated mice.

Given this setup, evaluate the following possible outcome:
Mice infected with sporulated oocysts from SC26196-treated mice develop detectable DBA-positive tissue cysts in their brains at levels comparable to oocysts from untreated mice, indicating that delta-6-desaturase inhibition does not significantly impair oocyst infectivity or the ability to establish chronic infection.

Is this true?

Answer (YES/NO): NO